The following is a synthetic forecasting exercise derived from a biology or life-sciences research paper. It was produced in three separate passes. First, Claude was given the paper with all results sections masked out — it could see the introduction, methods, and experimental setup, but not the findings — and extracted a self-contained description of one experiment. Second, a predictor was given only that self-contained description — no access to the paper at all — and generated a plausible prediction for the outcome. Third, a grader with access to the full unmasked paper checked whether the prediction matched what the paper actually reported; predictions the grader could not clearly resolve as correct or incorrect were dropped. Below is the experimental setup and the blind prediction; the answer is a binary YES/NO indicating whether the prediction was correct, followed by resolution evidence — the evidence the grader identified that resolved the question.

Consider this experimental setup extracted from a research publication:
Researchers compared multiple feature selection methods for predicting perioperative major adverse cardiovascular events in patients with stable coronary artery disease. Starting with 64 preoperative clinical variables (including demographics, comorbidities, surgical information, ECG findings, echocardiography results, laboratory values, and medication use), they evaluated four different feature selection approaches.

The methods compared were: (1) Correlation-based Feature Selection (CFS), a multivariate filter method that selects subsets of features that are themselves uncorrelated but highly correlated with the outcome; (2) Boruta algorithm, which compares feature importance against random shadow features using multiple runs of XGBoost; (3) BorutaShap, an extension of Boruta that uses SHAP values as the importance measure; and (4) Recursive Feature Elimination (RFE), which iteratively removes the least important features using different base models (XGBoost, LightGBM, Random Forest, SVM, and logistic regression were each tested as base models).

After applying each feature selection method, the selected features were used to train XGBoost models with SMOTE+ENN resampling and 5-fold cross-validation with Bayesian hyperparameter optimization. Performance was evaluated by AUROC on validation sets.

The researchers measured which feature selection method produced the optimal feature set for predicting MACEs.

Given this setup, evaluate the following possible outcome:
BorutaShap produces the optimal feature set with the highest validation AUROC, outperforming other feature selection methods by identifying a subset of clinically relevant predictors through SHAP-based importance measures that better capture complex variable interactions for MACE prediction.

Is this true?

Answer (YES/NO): NO